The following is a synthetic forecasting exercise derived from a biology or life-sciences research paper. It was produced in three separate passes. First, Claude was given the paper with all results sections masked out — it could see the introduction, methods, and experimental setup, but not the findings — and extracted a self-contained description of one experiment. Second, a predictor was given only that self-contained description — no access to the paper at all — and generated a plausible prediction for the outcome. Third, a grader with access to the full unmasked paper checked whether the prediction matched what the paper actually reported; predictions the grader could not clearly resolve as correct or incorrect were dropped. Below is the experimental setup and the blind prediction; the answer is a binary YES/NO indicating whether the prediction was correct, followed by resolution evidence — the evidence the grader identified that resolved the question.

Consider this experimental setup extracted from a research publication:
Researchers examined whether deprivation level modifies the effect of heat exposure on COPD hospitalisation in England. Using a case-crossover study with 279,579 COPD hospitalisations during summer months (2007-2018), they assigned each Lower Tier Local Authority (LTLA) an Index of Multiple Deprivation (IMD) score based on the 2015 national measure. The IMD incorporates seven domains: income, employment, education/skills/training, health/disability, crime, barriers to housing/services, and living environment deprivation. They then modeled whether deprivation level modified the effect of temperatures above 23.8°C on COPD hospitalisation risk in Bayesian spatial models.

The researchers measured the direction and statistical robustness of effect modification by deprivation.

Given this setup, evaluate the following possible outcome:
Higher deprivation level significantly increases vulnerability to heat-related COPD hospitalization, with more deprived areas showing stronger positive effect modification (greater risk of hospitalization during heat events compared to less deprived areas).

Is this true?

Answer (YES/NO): NO